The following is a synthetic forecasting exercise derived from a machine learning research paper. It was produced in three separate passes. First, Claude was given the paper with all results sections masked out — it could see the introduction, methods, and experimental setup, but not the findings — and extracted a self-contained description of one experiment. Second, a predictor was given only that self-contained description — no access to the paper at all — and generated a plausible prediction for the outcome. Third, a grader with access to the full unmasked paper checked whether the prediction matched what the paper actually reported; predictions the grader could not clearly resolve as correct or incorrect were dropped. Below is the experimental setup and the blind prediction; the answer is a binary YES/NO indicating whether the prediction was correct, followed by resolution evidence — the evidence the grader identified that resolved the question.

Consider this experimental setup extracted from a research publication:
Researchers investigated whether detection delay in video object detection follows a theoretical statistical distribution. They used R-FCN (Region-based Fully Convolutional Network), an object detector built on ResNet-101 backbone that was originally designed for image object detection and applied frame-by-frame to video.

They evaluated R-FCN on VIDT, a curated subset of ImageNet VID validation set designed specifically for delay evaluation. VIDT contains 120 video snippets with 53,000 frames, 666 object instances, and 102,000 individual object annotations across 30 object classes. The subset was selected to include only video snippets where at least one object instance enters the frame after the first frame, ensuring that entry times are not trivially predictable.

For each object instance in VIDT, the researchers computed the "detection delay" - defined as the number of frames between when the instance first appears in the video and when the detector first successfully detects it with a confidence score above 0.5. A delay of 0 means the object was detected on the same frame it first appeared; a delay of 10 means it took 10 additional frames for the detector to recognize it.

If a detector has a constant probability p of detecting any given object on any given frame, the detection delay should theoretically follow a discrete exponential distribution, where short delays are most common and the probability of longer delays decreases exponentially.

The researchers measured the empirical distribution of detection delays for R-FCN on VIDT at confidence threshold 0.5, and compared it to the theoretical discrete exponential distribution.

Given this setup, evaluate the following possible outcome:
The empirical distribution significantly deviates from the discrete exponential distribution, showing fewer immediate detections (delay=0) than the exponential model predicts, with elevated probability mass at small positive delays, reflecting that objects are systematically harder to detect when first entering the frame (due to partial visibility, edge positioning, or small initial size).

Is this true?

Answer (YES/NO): NO